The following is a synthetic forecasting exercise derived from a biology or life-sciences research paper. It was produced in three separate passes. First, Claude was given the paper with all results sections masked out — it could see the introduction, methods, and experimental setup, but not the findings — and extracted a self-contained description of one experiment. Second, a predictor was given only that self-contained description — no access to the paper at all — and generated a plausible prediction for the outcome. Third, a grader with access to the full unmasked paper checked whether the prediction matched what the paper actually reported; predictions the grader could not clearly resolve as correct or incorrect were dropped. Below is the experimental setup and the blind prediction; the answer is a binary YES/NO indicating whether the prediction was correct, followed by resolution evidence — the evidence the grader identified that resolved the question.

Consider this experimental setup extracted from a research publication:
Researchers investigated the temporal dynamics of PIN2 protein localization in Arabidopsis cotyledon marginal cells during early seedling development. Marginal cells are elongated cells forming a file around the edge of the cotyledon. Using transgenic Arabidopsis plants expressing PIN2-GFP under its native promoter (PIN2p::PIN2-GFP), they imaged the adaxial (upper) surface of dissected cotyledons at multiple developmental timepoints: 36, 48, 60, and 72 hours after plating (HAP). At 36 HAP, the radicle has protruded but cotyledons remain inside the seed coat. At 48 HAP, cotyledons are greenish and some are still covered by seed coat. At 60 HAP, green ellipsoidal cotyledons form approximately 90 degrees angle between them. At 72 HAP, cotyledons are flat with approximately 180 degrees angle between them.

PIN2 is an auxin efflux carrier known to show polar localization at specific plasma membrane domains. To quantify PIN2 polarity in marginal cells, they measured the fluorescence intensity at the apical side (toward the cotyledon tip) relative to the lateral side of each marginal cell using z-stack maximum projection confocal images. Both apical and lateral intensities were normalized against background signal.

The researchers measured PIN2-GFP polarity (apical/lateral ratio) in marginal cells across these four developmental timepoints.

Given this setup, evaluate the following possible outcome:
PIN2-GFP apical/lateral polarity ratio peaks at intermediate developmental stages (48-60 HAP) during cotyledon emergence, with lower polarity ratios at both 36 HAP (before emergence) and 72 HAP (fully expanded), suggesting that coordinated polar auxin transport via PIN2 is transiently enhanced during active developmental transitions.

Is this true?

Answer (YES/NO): NO